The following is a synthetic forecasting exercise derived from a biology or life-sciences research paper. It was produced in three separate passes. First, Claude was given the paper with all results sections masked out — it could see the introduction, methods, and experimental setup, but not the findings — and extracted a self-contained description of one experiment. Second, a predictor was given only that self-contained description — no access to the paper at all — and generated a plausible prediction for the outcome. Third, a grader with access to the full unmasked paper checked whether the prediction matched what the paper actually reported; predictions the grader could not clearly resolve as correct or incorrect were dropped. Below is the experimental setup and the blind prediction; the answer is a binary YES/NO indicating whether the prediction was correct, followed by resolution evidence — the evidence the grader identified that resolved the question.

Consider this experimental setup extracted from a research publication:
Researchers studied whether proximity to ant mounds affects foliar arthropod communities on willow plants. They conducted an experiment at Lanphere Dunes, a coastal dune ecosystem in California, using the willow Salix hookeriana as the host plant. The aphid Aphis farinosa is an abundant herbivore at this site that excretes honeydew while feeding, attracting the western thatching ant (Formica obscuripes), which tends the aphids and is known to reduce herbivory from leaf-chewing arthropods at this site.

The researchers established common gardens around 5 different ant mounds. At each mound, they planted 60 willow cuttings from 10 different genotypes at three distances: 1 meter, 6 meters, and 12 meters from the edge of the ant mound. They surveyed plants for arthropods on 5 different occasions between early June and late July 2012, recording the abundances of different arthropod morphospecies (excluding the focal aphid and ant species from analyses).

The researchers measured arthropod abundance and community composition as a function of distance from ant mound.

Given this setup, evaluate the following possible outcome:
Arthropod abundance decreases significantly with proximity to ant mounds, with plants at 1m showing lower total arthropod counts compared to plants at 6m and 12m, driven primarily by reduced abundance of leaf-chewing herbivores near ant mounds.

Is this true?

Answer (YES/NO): NO